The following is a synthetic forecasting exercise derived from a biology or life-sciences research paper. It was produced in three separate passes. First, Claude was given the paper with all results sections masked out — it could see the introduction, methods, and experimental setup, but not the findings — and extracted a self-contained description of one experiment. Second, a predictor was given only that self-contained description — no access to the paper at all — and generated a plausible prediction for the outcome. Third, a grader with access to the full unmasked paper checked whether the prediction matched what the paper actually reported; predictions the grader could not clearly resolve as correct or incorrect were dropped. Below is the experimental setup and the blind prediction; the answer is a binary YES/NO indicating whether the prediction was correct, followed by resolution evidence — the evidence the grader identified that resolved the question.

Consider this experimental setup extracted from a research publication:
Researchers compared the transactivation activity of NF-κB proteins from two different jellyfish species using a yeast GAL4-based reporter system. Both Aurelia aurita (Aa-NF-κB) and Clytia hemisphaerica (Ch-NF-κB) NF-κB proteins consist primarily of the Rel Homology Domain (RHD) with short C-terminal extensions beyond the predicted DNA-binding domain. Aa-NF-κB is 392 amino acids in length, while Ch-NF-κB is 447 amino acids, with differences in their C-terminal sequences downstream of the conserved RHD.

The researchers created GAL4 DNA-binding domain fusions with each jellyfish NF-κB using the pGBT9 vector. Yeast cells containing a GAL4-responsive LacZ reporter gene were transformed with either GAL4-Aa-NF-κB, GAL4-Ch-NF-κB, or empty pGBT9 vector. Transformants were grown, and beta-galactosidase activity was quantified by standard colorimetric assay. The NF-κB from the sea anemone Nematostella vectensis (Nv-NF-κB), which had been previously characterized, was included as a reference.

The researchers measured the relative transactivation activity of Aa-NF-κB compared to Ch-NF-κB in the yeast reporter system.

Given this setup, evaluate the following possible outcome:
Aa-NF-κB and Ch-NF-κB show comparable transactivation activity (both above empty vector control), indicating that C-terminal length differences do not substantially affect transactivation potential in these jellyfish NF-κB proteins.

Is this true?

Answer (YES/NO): NO